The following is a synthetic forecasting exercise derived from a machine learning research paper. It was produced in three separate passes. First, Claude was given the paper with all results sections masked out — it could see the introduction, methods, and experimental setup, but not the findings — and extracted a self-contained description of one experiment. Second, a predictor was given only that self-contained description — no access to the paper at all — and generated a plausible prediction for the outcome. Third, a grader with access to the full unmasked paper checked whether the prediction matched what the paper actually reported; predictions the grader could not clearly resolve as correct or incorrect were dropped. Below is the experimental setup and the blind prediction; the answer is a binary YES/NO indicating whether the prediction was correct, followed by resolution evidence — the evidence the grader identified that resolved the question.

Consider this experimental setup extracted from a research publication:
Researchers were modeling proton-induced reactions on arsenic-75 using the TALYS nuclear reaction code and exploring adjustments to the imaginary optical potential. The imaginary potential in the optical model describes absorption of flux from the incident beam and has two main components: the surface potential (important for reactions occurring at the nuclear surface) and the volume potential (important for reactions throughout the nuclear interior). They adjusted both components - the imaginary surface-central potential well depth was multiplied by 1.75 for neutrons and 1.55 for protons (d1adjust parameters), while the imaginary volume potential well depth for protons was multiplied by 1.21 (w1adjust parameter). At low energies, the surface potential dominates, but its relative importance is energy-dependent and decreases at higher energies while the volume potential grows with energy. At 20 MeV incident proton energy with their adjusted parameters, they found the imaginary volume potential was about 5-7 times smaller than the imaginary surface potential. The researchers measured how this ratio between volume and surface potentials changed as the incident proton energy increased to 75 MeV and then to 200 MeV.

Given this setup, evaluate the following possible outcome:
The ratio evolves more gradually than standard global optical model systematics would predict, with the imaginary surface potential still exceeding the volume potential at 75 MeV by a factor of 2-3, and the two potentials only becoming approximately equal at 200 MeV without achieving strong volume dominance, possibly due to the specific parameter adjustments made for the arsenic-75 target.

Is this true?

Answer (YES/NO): NO